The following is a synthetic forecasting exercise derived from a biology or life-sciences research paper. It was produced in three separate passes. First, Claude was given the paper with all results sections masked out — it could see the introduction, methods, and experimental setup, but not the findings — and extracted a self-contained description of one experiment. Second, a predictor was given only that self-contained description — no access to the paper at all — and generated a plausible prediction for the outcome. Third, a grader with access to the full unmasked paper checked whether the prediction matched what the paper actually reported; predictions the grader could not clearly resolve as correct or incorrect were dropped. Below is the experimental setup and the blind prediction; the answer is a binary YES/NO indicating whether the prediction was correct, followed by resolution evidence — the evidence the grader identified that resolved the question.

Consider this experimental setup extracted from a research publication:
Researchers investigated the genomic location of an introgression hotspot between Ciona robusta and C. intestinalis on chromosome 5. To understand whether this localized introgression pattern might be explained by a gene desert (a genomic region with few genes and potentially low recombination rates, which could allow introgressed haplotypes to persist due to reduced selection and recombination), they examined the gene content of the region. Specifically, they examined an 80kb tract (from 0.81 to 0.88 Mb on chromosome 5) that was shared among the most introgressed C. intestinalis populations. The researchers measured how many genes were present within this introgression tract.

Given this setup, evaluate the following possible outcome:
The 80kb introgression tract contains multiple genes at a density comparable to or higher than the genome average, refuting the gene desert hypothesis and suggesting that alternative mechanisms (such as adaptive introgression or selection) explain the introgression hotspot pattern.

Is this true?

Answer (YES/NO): YES